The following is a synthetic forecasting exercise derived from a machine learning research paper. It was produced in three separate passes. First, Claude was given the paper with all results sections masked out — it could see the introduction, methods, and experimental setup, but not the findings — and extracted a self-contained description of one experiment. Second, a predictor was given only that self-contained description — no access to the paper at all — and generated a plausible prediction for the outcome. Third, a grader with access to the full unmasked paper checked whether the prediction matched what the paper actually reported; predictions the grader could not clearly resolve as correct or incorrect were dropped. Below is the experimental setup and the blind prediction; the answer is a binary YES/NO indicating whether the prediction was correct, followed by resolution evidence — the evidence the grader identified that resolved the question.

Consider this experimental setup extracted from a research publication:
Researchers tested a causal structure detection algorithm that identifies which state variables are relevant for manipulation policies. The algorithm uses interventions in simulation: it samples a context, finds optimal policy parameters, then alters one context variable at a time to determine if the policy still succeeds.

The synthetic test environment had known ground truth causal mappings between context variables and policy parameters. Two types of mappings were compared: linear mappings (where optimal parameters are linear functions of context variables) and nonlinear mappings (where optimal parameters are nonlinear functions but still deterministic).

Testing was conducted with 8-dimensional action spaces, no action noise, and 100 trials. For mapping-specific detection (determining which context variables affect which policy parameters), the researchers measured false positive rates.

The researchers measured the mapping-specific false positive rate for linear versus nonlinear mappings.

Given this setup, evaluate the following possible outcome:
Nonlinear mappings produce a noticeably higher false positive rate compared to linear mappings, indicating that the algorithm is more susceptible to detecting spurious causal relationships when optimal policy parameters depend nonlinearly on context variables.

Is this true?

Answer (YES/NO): NO